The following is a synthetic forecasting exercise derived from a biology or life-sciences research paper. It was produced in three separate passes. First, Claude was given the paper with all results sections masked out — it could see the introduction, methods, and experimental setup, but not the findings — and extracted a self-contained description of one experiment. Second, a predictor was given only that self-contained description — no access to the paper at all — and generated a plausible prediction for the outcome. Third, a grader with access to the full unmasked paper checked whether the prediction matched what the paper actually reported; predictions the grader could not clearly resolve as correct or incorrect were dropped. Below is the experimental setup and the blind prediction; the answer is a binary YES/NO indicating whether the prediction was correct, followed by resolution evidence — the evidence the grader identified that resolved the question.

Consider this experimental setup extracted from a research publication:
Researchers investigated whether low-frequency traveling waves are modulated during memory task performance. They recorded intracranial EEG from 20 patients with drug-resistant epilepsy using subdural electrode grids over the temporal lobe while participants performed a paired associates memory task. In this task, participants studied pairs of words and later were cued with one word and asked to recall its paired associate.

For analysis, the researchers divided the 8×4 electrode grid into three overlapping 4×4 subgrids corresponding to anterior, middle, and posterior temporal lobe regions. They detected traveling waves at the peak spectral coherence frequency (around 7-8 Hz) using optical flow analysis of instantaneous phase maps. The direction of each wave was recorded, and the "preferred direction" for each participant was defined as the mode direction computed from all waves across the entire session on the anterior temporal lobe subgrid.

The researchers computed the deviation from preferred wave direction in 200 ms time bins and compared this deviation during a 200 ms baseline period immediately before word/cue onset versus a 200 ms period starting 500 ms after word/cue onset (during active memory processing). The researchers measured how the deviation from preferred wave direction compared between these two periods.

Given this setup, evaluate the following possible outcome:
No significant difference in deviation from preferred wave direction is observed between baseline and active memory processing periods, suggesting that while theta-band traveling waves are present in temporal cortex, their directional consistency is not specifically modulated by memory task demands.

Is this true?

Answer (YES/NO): NO